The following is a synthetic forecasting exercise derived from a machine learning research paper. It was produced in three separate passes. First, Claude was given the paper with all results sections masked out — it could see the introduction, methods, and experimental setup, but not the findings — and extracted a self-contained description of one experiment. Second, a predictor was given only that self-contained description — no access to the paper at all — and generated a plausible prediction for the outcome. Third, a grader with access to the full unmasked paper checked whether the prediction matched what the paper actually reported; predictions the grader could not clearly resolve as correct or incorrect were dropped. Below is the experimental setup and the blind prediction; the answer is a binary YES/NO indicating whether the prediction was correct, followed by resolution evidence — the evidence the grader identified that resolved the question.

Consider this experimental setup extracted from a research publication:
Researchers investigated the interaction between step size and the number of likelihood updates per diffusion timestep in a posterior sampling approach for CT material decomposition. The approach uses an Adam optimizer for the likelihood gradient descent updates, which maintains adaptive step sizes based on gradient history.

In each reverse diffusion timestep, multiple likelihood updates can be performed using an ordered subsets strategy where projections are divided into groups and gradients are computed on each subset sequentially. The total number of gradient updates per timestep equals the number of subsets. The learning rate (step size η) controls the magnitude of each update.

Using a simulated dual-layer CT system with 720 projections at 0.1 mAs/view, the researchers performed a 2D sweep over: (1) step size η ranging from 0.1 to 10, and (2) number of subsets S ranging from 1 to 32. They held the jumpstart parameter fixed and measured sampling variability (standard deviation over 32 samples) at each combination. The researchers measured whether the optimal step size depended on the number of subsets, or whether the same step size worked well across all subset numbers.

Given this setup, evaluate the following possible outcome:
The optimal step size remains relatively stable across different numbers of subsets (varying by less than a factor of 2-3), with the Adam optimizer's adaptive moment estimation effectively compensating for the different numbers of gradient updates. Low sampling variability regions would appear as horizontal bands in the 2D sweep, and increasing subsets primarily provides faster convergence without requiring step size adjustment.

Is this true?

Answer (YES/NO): NO